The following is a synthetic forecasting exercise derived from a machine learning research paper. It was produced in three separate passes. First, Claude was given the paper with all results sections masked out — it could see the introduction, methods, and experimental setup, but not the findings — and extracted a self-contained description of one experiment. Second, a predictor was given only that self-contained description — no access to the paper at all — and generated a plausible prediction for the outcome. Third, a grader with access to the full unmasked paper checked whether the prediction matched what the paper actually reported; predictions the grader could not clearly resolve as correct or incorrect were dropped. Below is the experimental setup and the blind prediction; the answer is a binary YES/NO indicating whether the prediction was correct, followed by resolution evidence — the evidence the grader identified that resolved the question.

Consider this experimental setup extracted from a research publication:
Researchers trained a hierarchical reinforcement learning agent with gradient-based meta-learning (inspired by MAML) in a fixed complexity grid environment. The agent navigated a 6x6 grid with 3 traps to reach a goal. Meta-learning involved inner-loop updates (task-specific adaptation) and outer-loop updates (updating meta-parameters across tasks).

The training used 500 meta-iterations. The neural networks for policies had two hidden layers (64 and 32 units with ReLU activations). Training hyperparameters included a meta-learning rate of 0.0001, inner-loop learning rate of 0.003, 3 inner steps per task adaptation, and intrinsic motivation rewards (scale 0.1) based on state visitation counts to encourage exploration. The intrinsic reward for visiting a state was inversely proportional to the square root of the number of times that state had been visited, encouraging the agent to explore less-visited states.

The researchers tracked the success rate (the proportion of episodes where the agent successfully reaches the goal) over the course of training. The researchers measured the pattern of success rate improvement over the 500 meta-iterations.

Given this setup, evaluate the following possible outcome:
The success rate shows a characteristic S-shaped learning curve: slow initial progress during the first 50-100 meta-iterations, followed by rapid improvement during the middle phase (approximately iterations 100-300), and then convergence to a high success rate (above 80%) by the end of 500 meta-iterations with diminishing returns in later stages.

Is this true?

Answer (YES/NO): NO